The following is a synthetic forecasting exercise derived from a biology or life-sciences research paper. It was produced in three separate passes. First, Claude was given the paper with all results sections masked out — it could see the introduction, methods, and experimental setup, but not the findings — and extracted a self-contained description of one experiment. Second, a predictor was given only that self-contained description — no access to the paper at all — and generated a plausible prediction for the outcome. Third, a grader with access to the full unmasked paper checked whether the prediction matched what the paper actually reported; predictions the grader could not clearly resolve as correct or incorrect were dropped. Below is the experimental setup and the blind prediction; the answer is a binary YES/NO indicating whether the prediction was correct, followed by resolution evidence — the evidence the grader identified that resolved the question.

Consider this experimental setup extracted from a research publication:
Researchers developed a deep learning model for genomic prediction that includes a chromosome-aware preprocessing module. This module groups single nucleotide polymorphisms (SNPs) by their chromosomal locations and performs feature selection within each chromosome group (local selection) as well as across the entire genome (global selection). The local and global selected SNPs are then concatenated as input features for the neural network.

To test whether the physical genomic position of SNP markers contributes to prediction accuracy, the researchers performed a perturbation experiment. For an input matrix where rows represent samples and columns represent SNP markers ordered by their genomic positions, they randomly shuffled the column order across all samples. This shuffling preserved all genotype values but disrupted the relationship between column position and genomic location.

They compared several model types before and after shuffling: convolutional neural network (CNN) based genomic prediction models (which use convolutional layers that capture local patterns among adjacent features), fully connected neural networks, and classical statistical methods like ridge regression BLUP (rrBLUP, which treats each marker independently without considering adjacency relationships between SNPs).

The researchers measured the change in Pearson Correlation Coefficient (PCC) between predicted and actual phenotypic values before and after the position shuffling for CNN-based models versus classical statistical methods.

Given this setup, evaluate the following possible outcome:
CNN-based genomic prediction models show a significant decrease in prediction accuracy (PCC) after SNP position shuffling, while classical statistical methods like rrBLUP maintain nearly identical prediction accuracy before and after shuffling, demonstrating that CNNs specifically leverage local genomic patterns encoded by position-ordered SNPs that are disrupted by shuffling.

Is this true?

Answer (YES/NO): NO